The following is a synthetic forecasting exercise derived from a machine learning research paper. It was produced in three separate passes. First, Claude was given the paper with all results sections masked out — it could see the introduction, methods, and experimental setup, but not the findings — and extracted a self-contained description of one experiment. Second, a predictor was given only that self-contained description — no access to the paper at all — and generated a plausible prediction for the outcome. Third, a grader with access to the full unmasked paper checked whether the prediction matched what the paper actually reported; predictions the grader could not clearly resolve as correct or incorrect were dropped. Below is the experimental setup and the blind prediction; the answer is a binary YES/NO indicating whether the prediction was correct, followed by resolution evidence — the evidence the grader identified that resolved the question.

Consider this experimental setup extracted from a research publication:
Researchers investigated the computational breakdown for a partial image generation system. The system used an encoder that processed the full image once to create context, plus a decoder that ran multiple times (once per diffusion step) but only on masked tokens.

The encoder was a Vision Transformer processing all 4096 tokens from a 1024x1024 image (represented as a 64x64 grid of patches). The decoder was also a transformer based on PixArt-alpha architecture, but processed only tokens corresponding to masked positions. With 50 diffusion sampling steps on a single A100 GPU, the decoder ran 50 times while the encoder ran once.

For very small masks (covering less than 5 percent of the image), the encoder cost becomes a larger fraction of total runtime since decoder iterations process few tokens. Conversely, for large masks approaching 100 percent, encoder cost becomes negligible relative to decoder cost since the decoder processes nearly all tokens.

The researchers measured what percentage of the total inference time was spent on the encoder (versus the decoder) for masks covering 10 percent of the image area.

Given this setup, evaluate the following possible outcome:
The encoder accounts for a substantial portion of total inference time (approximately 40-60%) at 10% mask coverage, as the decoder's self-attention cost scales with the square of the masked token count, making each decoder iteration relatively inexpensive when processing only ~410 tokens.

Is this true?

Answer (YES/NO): NO